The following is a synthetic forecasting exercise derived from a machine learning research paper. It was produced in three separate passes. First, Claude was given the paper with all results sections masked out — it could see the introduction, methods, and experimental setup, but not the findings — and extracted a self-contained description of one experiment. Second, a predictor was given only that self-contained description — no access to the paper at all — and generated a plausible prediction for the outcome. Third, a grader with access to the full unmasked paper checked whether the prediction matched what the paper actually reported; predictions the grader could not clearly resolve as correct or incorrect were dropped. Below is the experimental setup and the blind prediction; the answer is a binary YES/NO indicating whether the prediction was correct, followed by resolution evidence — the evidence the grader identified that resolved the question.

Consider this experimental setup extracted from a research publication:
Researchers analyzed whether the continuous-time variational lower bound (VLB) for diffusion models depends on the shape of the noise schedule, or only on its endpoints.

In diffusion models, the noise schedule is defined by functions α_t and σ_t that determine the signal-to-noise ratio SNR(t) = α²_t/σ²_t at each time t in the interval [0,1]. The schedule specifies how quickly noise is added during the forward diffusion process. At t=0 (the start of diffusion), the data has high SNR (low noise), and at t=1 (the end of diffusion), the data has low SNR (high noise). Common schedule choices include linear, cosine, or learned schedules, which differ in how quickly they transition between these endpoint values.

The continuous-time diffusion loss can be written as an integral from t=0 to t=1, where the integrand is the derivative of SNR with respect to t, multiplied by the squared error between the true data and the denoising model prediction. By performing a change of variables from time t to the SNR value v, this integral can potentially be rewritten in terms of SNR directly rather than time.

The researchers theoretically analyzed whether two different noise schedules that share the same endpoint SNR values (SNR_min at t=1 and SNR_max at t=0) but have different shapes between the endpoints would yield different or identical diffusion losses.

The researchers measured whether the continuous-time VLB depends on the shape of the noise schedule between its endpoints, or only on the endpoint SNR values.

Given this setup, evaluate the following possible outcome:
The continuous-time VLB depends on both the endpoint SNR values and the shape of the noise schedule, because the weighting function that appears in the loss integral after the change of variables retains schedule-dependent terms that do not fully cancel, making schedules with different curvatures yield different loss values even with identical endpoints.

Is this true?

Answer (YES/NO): NO